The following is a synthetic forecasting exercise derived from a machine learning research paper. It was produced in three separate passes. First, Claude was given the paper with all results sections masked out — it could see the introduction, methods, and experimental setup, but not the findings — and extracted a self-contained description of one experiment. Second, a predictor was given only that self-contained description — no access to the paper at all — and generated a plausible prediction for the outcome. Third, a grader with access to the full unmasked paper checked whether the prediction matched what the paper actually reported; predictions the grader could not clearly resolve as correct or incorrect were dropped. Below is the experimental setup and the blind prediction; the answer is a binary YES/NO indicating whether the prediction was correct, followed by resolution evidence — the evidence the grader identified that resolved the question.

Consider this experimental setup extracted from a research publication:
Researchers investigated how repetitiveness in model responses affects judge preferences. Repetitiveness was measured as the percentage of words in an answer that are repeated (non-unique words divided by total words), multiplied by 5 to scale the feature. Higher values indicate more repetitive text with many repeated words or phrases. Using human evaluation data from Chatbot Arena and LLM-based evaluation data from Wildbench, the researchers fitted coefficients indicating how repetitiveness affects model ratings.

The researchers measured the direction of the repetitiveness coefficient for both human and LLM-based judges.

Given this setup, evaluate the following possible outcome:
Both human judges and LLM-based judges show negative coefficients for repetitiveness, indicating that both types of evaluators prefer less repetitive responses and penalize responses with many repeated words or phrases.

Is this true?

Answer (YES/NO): NO